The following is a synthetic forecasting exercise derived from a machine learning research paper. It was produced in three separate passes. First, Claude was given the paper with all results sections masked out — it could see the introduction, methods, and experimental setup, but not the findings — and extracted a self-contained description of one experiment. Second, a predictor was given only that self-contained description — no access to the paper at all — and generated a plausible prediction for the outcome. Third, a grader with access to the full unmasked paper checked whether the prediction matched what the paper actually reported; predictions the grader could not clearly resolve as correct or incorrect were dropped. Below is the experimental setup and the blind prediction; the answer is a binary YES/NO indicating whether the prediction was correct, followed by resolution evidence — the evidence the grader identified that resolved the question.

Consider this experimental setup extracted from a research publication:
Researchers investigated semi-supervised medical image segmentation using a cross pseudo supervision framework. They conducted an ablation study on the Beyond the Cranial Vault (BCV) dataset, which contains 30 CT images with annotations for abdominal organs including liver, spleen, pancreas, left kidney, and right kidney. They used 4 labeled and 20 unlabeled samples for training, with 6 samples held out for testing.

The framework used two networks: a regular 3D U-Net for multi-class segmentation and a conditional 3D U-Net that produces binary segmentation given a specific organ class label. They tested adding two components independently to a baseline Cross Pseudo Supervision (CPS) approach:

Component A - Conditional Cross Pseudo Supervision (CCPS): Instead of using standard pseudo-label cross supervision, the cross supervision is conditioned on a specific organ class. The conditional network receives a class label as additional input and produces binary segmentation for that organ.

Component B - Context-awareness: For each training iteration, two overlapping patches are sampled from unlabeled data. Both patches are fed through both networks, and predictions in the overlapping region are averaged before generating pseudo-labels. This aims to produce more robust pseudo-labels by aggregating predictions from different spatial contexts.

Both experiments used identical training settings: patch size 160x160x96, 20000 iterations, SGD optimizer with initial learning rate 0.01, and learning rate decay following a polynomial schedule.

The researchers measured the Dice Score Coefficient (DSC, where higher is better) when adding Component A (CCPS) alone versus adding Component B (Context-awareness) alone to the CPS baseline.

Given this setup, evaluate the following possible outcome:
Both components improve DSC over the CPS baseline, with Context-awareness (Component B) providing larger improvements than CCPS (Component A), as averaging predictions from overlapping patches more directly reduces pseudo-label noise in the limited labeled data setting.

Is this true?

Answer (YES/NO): YES